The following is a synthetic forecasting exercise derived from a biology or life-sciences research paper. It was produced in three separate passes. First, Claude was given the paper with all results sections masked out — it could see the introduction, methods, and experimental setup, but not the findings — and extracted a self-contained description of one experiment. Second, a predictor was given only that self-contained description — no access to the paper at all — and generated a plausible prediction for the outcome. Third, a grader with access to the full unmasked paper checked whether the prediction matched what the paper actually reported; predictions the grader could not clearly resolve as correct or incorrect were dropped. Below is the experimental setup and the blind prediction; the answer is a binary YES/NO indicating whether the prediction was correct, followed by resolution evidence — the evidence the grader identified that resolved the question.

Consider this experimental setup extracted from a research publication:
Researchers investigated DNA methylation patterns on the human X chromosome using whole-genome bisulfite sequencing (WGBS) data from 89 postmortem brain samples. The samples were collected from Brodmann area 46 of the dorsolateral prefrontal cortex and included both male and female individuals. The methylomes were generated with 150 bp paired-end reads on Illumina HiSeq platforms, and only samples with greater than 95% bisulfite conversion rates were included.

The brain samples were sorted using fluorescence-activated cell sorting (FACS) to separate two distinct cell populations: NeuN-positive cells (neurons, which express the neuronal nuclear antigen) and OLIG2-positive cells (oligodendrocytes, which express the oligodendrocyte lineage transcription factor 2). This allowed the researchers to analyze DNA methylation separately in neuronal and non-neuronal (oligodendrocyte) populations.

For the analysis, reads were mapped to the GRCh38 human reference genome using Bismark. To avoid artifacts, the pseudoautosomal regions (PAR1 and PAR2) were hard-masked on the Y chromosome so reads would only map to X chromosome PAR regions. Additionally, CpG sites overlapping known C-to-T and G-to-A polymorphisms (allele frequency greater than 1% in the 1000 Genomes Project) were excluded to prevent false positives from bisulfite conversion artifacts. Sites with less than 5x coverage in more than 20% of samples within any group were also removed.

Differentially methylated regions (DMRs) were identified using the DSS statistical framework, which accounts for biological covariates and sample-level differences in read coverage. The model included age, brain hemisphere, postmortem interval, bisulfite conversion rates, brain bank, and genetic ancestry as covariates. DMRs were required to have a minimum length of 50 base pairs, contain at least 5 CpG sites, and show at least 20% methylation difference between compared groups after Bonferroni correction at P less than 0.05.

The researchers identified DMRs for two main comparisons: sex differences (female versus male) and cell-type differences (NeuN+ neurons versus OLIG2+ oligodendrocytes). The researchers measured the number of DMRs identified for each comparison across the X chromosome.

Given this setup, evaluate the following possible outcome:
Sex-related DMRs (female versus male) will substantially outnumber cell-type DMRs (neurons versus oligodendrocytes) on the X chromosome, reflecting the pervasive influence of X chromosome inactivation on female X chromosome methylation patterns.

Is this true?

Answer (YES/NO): YES